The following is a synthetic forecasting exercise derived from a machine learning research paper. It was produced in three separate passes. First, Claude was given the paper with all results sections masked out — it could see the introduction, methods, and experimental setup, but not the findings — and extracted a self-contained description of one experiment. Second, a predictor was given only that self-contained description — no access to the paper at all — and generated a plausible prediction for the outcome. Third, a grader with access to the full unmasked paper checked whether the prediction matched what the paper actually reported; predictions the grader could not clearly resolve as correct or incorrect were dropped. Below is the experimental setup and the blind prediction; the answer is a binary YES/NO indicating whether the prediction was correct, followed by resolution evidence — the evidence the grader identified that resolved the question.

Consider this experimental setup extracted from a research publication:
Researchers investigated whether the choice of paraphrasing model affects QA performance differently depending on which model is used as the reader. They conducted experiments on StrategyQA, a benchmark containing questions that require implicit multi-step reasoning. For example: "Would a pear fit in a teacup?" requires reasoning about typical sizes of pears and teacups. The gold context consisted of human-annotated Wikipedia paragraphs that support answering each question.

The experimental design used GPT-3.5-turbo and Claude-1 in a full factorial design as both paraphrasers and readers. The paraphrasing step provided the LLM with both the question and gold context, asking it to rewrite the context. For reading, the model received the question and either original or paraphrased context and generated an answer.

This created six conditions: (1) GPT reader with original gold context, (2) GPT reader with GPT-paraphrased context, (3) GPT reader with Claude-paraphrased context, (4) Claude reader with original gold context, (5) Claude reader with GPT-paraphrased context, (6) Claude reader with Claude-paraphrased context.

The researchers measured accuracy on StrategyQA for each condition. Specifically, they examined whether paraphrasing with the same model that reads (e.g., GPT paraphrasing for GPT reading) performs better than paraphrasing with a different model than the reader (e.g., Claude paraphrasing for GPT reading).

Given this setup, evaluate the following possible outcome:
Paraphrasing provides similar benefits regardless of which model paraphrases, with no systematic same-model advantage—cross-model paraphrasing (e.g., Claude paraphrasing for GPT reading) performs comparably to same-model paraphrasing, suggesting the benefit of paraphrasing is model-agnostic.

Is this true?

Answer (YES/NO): NO